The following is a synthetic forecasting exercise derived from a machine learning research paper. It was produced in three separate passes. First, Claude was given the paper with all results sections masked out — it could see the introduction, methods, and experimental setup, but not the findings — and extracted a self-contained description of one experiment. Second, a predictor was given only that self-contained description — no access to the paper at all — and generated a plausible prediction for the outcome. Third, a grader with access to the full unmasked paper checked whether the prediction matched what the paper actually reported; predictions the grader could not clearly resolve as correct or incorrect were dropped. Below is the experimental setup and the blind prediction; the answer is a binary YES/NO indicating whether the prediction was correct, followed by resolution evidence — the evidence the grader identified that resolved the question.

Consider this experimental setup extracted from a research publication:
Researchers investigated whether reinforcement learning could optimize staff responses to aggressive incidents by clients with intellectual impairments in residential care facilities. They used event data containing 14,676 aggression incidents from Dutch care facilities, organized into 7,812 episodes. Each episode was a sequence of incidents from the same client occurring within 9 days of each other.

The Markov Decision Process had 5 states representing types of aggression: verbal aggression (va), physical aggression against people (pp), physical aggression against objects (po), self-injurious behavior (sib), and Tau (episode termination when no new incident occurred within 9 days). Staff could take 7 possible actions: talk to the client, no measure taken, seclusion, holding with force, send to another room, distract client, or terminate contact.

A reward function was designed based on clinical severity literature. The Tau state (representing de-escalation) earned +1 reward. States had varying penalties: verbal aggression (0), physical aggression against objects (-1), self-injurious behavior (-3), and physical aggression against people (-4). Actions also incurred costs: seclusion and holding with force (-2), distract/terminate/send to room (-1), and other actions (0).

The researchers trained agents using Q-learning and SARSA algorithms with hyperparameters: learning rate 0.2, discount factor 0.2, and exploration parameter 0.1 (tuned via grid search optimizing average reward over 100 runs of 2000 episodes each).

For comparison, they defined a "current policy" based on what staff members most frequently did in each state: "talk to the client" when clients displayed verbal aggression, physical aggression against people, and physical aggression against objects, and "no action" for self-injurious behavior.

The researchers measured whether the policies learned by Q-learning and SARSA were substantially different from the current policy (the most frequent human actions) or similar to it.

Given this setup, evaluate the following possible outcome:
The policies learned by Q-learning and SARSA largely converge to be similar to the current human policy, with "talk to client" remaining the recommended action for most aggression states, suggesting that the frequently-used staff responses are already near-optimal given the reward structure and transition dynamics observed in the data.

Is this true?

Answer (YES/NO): YES